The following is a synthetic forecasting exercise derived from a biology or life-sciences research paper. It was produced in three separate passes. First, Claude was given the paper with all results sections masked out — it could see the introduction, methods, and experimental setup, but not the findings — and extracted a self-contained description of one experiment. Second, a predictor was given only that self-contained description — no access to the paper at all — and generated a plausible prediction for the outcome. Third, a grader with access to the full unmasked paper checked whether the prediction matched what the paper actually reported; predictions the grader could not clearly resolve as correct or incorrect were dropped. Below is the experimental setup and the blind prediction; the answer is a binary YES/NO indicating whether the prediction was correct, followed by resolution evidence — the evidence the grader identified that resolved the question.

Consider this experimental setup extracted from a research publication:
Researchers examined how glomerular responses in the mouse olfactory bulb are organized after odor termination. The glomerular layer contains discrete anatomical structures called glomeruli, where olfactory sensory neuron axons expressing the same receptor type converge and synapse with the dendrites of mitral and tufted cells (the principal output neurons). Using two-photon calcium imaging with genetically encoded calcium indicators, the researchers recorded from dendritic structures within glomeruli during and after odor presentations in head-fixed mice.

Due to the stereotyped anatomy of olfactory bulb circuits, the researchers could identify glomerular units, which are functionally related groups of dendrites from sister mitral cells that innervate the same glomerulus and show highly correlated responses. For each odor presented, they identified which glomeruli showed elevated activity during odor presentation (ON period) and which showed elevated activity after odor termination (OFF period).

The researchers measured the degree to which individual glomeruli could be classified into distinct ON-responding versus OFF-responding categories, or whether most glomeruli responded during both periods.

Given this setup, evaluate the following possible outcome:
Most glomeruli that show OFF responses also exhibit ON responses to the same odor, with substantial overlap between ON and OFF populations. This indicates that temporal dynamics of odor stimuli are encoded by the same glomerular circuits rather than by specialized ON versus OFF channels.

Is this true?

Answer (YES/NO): NO